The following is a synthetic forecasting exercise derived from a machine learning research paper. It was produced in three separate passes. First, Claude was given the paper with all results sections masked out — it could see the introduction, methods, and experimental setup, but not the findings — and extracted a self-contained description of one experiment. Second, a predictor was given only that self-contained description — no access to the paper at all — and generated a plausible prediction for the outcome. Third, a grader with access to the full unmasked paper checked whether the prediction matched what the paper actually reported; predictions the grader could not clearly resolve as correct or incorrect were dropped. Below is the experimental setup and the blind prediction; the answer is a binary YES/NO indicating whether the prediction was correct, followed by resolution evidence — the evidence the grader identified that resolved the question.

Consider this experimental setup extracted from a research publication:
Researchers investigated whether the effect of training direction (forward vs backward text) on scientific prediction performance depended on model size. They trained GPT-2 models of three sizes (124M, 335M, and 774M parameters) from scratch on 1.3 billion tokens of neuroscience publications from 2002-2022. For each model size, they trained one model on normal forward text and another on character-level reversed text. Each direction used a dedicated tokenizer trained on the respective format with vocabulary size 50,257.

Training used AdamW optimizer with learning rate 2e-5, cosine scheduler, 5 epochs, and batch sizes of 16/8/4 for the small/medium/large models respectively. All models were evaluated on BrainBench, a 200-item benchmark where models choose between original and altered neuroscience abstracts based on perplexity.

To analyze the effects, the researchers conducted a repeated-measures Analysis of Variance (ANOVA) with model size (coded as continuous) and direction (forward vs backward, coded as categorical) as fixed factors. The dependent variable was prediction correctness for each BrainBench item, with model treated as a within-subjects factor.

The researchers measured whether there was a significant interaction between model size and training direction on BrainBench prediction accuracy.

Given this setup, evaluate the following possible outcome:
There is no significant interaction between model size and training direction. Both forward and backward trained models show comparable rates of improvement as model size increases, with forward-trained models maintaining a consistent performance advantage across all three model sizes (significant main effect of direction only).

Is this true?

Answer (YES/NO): NO